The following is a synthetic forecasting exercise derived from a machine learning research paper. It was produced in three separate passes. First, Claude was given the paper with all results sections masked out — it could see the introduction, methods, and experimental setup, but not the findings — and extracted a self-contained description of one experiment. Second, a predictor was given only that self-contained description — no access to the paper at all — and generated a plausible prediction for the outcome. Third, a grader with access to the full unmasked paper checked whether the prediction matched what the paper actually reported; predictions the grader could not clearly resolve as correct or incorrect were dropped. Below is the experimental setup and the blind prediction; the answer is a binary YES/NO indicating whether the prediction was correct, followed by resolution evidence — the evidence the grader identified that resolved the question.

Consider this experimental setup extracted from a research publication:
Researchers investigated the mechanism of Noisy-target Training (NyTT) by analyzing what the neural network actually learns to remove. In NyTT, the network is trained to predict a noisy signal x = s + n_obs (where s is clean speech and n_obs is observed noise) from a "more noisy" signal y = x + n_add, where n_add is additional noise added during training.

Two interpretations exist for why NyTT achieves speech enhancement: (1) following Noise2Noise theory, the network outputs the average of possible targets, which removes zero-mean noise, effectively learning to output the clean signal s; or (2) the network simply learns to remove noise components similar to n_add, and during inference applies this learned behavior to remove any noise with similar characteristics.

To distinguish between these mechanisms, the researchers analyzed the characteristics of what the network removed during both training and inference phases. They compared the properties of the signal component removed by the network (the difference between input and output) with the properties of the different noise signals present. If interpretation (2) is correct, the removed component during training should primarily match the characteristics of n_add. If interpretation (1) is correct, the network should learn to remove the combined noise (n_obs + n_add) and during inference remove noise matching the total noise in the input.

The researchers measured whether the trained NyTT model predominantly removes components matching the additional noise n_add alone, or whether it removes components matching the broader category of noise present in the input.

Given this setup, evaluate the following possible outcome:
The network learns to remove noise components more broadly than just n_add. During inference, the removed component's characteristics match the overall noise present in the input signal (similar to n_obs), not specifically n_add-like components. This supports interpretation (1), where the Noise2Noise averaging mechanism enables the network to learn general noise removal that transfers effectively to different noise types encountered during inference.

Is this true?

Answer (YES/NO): NO